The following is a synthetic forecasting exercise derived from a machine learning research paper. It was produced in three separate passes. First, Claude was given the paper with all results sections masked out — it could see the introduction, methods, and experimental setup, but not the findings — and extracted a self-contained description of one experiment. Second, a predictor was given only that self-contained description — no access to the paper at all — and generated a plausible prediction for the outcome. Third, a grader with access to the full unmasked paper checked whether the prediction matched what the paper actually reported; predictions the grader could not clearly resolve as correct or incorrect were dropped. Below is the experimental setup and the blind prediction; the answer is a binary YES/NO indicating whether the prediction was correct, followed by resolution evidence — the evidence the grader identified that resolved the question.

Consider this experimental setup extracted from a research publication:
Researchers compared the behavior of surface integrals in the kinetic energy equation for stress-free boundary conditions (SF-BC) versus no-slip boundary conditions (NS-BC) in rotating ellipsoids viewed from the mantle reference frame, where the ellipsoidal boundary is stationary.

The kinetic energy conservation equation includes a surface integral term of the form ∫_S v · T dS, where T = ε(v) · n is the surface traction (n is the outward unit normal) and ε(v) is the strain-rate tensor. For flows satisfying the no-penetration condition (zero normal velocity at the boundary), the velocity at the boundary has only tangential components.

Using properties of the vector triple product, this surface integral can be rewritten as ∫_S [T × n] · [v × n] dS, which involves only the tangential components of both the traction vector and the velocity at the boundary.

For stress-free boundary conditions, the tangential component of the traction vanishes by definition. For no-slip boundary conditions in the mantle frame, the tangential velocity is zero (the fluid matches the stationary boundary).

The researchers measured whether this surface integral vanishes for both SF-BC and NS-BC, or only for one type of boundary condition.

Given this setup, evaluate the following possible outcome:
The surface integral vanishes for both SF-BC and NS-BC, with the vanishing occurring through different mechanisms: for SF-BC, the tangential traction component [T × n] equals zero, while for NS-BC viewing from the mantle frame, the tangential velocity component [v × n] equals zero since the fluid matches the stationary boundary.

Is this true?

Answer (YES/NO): YES